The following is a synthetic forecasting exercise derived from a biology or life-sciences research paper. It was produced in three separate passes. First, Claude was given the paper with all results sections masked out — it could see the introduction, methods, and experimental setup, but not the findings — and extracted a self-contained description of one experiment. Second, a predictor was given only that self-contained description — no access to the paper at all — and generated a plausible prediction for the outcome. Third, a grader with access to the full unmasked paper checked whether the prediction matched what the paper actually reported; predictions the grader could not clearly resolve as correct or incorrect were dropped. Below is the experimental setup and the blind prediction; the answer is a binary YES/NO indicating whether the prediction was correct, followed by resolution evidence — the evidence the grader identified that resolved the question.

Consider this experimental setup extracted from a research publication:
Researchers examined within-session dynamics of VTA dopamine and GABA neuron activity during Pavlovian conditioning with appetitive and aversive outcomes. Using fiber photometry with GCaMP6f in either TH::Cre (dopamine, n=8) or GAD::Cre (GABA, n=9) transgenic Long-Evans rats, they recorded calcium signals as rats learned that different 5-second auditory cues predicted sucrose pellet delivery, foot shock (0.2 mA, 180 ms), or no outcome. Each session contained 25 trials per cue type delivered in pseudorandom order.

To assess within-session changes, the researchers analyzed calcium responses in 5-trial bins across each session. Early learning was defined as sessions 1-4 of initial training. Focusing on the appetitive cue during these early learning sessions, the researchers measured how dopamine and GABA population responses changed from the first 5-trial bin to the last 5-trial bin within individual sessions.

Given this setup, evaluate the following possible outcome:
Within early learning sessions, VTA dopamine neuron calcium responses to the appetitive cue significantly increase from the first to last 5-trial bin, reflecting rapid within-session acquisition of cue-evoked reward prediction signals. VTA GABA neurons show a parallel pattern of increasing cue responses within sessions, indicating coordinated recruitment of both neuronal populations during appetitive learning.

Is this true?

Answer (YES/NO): NO